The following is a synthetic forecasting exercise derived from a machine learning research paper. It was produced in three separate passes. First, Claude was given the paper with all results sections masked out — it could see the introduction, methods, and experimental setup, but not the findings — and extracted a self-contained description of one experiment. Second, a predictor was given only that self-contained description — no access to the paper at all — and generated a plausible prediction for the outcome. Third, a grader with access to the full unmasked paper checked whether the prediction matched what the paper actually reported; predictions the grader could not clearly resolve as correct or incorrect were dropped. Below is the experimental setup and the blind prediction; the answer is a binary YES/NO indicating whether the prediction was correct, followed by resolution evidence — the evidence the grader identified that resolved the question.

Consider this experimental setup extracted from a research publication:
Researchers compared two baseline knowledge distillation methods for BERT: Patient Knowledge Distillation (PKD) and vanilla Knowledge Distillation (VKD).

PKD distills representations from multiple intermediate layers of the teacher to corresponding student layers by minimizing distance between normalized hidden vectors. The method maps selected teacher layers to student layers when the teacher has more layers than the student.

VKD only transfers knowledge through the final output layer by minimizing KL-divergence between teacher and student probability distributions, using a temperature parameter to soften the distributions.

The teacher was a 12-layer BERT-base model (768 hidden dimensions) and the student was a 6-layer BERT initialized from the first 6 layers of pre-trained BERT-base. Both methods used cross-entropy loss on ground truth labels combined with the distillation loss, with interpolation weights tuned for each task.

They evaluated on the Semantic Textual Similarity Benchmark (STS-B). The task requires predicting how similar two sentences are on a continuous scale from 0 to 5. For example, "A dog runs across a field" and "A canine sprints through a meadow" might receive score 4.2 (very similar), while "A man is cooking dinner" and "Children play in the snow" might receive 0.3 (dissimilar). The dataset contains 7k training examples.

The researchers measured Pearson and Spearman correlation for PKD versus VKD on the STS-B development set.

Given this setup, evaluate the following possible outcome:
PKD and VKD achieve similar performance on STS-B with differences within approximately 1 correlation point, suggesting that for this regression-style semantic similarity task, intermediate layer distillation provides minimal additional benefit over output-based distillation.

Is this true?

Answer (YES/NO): YES